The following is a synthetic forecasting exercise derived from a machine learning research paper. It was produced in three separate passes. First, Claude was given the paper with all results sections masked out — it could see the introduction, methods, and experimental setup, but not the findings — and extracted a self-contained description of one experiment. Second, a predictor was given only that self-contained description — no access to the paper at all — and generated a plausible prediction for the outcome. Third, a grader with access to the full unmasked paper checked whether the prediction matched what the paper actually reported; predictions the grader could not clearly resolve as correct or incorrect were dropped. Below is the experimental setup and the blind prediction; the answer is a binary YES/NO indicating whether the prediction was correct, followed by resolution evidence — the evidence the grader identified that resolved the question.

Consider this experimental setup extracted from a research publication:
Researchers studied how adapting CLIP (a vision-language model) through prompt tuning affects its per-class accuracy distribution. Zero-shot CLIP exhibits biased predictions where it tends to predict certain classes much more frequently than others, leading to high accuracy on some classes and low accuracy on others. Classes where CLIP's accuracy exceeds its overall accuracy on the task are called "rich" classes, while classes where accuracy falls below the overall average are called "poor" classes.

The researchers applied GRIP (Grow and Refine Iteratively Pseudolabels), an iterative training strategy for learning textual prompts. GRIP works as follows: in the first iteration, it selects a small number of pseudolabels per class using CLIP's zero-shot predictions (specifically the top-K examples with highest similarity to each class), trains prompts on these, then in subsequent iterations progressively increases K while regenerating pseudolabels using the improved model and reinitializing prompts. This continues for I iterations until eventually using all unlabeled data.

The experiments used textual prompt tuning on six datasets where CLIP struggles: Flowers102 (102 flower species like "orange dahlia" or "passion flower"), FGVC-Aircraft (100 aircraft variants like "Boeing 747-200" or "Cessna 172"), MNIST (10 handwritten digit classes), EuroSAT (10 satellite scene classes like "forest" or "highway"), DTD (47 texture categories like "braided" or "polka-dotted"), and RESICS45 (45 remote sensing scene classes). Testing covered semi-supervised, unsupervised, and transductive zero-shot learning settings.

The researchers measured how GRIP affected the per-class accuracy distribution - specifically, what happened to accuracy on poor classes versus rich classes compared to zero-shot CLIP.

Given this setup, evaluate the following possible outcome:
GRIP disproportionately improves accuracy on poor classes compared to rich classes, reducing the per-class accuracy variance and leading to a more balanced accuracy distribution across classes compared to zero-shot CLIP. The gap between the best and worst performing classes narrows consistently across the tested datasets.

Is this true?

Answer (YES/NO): YES